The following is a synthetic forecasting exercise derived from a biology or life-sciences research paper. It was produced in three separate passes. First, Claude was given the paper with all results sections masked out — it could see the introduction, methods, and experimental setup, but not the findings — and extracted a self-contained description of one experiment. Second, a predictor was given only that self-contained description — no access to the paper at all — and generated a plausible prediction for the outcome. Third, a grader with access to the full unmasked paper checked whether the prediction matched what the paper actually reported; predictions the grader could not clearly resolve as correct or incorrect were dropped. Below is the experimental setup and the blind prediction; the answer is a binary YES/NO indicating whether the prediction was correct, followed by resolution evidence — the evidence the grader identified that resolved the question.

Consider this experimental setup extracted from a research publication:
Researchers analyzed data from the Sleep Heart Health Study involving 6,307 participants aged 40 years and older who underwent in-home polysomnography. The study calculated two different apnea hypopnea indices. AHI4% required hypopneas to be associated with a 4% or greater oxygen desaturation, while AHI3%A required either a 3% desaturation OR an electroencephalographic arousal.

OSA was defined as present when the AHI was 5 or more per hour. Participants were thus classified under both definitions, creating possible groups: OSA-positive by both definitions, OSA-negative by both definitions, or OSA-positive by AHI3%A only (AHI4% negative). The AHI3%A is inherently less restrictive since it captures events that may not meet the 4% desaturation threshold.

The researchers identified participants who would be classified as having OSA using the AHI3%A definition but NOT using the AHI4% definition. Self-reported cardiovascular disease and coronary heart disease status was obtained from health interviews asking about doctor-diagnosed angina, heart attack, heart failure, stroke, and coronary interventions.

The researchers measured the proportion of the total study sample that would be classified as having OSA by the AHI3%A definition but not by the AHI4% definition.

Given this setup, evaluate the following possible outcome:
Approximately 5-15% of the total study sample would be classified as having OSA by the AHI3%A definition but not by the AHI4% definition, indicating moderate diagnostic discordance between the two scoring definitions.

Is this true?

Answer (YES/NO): NO